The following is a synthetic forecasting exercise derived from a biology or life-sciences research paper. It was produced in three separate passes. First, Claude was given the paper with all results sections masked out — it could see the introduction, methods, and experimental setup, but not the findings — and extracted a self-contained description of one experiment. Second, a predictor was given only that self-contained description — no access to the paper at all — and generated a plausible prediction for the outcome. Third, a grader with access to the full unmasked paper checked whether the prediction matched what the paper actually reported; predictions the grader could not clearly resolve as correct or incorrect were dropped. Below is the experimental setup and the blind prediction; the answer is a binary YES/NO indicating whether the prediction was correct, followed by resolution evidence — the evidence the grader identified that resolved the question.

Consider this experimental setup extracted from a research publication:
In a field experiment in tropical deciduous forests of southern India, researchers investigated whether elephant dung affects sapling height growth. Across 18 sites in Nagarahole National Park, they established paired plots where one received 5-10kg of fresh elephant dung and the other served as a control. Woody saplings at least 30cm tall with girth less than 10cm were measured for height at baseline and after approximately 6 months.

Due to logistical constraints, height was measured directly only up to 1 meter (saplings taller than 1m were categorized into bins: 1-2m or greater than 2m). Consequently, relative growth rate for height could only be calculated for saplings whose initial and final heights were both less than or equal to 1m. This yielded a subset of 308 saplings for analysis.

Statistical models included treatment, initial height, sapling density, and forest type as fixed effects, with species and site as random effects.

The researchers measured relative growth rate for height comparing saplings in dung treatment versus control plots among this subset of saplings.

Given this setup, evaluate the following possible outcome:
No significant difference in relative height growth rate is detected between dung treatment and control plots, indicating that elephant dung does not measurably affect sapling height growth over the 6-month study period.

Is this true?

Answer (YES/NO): YES